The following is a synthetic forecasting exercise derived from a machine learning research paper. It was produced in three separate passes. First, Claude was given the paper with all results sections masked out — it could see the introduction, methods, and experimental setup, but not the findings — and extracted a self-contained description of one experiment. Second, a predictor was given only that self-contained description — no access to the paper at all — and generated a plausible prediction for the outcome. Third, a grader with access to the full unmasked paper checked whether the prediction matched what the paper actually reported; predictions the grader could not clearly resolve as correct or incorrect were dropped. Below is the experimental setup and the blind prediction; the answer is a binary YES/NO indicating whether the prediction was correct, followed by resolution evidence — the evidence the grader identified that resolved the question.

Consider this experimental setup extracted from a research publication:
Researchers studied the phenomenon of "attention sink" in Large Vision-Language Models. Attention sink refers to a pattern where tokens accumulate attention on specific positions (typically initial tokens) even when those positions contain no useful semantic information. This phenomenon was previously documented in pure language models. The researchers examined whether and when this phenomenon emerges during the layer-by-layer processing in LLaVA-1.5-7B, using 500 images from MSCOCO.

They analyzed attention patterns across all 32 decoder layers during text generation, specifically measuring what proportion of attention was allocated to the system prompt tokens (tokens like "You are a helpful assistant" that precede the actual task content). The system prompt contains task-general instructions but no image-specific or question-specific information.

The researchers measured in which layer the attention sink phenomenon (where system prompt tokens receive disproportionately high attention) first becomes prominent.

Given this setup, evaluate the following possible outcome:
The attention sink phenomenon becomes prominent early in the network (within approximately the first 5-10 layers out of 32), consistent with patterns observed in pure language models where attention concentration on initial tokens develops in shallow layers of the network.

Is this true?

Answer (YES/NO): YES